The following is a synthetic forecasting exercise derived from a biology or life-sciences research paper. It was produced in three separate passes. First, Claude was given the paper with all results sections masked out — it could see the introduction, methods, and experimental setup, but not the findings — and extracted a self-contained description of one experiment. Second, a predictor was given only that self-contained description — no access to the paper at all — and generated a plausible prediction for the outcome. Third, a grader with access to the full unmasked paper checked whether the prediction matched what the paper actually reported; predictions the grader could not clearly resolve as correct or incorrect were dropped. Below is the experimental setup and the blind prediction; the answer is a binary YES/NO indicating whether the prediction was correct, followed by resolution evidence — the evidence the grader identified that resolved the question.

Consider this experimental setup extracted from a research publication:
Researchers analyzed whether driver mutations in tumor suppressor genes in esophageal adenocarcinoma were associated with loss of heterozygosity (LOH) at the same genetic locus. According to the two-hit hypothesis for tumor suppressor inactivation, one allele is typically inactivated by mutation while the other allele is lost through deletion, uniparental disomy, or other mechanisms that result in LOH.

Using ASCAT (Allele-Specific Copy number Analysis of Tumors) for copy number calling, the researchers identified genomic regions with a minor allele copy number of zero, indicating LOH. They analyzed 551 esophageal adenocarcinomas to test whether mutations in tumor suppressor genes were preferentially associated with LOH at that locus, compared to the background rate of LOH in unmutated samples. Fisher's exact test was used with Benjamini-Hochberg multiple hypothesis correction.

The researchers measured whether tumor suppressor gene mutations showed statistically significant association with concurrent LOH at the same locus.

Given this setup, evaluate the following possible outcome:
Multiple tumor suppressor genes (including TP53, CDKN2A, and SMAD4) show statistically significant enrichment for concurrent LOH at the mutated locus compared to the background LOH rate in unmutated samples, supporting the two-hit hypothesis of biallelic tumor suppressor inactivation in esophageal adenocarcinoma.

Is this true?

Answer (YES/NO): NO